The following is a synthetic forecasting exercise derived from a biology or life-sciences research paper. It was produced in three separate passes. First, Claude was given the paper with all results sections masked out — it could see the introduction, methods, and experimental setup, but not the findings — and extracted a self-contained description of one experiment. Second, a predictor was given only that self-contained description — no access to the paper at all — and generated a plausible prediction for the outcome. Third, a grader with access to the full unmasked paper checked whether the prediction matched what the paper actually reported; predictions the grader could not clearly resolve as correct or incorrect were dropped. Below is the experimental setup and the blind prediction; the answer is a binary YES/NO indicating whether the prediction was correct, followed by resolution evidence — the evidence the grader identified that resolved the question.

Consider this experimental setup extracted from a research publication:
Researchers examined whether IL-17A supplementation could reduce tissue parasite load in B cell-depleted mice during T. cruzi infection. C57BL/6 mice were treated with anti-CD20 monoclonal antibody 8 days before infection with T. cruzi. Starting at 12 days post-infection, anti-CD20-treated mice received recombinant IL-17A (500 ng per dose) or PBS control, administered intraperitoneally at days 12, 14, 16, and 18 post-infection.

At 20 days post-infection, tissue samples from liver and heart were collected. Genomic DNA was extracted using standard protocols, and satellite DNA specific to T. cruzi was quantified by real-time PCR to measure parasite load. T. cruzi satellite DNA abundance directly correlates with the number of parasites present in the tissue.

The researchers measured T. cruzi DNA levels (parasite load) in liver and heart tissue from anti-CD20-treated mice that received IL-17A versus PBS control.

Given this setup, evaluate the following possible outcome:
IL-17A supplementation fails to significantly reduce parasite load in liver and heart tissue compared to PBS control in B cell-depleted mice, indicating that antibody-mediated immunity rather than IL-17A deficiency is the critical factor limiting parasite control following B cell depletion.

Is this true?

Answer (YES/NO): NO